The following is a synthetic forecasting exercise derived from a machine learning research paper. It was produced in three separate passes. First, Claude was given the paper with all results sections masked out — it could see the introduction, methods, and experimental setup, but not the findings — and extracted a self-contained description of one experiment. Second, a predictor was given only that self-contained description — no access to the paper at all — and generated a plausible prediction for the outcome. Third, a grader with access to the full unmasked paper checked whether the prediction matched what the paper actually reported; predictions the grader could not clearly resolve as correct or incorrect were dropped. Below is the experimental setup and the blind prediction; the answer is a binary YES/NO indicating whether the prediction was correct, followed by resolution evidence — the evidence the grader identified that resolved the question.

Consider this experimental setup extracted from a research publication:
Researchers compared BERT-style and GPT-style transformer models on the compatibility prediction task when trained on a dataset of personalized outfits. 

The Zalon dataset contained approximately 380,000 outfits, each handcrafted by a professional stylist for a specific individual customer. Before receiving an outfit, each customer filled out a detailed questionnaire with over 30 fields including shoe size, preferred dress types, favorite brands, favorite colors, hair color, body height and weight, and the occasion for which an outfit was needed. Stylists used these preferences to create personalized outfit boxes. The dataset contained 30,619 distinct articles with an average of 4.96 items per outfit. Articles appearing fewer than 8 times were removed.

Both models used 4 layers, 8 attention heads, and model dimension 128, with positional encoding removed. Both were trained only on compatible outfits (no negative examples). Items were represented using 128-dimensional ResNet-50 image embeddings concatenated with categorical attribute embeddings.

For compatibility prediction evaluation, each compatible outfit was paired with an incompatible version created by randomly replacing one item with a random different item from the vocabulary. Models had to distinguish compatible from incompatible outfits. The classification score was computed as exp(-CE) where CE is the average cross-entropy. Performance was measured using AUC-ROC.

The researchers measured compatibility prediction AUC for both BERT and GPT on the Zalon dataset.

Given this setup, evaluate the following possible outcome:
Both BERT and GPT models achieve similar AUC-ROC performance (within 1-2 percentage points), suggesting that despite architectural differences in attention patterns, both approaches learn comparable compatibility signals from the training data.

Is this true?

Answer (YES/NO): NO